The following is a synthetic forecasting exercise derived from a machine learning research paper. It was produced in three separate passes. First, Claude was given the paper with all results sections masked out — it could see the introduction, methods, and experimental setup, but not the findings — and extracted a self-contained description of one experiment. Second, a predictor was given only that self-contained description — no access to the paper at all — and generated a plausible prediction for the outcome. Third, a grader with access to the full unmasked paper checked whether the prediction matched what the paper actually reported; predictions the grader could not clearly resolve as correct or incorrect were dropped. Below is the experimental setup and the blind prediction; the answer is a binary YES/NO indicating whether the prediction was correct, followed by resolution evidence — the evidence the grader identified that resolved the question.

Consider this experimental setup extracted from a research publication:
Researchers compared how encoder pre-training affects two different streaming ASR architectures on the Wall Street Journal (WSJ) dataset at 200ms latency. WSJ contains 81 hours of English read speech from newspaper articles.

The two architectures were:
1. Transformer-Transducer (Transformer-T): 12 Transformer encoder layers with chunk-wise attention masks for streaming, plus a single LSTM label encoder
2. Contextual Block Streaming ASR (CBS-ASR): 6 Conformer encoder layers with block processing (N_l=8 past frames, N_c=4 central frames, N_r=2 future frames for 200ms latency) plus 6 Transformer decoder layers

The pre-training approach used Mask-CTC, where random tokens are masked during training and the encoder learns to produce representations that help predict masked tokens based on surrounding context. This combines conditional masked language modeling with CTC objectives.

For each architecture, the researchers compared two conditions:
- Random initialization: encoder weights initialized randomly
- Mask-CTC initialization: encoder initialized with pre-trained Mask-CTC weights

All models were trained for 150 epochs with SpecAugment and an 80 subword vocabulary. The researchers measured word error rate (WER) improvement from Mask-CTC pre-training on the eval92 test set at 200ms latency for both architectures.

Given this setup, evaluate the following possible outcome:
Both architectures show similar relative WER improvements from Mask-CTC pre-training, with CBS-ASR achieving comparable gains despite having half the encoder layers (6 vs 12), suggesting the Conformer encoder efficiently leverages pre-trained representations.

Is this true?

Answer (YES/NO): NO